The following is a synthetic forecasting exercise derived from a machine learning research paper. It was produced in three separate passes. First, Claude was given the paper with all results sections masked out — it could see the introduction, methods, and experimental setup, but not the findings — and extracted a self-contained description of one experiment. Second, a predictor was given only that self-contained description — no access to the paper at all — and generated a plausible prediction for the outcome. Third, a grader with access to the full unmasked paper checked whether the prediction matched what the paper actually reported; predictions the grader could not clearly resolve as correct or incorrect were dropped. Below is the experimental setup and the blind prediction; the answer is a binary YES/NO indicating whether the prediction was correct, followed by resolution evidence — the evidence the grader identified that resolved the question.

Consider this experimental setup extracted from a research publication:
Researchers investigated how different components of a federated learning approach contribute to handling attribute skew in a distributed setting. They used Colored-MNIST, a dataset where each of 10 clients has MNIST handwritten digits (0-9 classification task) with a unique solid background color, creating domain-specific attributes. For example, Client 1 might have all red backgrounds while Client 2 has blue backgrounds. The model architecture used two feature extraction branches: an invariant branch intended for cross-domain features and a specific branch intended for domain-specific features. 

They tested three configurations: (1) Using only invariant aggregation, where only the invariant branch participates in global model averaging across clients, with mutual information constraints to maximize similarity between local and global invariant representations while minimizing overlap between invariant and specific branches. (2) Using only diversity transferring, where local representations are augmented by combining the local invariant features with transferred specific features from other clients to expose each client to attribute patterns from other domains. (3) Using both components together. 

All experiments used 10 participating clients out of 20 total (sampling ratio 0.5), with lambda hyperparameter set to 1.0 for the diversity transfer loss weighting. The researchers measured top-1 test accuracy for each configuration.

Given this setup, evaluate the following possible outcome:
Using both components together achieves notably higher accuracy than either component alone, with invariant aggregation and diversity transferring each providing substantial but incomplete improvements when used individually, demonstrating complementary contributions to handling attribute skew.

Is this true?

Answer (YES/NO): YES